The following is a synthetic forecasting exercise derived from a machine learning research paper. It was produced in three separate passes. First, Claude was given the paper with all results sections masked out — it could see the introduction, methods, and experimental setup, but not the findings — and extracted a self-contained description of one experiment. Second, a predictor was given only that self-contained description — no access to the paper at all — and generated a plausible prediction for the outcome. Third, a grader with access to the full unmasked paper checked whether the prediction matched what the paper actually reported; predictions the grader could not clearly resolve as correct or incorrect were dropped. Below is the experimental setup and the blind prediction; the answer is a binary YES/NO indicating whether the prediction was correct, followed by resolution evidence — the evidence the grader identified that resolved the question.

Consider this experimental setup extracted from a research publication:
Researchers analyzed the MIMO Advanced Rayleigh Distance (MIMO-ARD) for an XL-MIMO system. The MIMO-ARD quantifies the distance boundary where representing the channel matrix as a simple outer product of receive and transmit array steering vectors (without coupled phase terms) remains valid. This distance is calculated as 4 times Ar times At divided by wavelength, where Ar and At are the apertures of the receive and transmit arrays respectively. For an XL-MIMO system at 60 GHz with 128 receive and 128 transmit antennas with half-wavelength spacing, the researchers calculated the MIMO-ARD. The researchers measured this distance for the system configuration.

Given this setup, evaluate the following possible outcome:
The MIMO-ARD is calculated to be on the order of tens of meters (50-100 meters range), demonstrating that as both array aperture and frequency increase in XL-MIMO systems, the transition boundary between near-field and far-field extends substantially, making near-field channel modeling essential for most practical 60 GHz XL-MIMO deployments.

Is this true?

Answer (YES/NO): YES